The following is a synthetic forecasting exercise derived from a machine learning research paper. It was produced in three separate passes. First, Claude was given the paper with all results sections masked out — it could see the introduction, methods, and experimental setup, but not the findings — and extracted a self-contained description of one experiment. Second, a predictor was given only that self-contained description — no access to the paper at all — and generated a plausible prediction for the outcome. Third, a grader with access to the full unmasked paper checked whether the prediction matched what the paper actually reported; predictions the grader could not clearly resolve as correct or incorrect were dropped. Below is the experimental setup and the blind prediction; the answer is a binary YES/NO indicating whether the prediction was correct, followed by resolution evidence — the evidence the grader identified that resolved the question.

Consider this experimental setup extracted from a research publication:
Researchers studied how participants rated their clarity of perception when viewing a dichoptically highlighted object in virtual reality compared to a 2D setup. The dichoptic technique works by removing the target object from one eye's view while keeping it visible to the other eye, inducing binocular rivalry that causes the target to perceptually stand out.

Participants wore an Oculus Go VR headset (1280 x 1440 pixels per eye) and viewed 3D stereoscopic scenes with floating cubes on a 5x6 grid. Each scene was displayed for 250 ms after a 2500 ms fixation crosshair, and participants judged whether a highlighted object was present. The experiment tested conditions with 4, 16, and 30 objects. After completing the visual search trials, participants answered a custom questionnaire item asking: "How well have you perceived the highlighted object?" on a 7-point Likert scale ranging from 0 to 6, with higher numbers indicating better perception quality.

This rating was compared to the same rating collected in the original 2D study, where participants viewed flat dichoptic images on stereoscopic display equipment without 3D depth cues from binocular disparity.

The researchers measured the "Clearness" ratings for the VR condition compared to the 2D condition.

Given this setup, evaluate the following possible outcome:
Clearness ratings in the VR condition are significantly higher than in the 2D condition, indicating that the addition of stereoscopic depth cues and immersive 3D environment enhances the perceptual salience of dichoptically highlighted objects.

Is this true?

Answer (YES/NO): NO